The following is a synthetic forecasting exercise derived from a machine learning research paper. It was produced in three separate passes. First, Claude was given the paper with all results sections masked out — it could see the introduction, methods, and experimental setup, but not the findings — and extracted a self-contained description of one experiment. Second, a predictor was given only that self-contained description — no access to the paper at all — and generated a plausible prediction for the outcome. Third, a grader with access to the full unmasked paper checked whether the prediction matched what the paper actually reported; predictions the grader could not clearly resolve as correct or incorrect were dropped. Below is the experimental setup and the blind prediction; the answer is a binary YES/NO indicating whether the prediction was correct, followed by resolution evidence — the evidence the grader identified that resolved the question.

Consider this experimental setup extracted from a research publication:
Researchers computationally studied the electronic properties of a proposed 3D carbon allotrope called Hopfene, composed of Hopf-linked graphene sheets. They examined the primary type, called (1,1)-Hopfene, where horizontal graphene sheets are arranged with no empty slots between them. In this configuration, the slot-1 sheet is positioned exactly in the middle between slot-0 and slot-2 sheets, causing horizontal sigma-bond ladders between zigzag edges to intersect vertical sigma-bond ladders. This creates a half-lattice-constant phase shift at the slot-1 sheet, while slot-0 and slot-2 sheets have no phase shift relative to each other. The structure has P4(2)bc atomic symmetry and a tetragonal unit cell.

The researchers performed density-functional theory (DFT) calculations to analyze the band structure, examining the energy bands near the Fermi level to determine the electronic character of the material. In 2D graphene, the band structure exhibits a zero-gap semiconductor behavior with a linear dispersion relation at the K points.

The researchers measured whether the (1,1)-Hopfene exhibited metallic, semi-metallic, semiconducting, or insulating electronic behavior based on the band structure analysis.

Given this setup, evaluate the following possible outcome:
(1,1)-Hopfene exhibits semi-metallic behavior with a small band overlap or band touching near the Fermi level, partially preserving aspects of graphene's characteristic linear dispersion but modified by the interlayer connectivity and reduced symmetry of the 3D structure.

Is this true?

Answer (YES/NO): NO